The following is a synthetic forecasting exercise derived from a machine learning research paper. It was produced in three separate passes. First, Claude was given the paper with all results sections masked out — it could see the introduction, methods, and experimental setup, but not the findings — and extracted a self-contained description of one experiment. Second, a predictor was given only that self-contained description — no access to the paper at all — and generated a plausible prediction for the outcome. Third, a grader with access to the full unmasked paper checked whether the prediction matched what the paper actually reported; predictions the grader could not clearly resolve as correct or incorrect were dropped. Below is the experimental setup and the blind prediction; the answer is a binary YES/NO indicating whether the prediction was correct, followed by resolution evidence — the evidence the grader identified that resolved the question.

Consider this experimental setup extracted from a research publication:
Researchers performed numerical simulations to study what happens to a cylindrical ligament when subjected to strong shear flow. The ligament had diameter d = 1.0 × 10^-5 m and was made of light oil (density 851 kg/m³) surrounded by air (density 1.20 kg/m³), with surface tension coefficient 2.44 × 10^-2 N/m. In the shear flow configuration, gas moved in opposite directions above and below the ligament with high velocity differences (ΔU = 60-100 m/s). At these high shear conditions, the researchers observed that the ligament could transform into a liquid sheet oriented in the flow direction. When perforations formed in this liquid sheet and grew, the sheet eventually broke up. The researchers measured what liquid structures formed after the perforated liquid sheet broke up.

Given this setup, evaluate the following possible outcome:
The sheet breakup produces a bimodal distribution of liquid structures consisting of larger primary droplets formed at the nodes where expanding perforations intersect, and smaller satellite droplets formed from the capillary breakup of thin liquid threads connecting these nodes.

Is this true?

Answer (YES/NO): NO